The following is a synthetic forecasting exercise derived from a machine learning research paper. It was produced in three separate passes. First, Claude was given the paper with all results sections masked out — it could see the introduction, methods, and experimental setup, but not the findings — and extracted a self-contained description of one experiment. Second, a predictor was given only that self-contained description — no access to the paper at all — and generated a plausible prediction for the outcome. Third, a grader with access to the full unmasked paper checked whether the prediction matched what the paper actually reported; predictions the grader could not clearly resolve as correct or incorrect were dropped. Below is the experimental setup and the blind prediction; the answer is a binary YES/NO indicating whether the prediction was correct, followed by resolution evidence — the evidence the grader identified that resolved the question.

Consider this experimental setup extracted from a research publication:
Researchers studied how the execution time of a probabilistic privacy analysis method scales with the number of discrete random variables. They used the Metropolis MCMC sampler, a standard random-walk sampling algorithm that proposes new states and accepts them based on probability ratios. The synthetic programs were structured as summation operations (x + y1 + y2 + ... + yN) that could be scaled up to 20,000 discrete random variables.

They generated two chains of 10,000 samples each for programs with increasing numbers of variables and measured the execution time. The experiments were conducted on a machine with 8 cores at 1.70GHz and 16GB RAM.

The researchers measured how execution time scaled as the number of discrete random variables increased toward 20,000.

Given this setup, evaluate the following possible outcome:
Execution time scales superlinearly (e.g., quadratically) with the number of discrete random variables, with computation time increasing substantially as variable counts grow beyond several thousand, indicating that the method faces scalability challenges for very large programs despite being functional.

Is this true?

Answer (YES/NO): NO